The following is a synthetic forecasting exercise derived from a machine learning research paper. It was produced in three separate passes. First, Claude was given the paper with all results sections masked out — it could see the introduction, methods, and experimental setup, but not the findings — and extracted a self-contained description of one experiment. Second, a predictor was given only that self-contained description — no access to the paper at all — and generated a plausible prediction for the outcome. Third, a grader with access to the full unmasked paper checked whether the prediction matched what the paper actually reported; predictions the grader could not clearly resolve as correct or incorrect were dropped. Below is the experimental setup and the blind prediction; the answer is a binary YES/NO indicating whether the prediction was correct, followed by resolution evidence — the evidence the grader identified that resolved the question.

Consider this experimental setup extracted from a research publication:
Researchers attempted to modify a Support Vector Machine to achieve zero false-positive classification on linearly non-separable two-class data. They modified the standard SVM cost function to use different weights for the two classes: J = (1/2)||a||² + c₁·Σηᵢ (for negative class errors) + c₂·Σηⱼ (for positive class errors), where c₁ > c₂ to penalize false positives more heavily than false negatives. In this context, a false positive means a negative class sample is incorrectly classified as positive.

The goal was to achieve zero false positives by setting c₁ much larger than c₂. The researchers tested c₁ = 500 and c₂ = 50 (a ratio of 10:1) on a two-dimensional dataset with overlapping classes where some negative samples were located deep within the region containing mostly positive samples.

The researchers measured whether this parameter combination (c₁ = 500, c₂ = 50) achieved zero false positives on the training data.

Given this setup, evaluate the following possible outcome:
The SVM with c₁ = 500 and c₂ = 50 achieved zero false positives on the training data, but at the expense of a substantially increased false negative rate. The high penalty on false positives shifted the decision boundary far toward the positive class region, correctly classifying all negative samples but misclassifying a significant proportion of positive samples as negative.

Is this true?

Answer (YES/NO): NO